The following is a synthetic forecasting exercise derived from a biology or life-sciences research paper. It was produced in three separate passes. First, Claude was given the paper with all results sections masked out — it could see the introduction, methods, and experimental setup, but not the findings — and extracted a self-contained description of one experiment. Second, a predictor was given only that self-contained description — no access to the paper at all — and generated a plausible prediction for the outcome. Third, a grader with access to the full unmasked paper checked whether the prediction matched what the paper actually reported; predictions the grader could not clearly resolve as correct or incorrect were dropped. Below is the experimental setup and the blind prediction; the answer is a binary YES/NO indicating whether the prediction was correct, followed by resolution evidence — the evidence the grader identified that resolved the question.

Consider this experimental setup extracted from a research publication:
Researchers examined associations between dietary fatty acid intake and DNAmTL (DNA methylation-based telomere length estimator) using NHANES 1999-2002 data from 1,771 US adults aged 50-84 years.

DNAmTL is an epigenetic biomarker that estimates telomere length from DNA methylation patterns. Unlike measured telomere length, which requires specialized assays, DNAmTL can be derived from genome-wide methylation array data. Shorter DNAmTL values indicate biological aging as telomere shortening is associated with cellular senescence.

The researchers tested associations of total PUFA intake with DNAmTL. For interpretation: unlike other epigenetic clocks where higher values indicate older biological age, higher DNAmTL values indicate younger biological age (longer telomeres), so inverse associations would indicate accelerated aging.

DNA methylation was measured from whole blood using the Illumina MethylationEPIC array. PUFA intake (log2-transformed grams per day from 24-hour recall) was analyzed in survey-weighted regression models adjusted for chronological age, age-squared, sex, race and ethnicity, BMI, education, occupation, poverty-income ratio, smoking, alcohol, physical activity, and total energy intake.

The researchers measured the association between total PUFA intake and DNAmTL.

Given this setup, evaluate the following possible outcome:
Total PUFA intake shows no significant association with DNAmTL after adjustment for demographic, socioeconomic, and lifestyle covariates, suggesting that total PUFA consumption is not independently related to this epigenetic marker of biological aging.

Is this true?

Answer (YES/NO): YES